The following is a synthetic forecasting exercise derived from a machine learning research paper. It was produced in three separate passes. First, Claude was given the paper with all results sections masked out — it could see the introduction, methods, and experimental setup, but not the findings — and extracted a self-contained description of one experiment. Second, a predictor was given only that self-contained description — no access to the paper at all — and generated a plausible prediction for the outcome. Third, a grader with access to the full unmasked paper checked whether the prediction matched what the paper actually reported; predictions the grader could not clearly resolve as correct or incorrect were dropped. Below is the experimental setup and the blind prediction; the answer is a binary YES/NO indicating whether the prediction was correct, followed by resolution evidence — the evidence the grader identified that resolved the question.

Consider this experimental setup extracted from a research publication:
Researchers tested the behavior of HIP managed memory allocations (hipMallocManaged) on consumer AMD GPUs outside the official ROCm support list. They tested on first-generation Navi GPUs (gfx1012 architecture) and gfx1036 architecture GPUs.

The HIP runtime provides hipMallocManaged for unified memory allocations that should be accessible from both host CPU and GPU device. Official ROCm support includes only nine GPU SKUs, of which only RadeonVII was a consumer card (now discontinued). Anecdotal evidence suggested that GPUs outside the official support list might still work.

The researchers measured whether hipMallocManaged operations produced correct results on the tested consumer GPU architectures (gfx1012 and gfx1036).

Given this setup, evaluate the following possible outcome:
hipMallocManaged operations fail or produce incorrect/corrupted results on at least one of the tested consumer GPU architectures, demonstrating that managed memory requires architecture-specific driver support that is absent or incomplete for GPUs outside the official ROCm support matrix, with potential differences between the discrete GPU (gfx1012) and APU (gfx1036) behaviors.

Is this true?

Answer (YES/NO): YES